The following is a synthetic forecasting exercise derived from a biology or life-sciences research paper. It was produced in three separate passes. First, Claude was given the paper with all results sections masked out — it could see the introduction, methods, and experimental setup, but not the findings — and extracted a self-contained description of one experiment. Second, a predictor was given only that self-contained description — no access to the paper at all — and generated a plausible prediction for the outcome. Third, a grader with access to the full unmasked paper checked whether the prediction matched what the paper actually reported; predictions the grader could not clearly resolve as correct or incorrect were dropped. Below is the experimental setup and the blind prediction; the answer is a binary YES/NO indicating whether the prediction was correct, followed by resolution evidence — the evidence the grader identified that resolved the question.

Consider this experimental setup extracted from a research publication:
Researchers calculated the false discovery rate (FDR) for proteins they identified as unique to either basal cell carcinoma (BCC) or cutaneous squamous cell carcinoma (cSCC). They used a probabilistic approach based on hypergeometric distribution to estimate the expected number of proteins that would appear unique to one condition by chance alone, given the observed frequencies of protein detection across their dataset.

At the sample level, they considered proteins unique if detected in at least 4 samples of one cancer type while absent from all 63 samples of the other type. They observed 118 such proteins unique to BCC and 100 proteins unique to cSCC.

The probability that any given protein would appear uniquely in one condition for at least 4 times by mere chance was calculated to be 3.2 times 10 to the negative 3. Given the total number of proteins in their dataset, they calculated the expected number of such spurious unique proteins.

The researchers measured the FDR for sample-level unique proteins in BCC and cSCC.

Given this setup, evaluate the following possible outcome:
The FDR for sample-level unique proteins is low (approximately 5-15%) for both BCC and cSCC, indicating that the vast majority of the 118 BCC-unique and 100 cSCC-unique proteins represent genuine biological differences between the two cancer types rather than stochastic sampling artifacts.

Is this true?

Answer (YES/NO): NO